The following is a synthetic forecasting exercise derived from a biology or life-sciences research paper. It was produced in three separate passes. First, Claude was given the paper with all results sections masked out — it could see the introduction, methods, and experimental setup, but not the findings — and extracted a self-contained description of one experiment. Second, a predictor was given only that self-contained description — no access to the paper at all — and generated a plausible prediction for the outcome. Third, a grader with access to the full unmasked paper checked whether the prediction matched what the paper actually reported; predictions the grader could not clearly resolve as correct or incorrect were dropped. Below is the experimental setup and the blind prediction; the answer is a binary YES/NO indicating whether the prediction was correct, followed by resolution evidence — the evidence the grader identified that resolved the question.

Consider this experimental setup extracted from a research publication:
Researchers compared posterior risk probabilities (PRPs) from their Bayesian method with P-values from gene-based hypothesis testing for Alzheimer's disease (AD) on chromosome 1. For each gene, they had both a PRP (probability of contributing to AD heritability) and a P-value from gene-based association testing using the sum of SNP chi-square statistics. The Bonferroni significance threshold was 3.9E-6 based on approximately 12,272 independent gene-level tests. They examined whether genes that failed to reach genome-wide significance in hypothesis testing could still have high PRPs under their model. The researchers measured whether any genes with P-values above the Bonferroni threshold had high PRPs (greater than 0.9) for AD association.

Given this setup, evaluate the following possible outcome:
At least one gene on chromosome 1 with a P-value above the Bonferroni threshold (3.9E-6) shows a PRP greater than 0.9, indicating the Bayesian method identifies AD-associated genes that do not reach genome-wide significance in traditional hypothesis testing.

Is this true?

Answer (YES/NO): YES